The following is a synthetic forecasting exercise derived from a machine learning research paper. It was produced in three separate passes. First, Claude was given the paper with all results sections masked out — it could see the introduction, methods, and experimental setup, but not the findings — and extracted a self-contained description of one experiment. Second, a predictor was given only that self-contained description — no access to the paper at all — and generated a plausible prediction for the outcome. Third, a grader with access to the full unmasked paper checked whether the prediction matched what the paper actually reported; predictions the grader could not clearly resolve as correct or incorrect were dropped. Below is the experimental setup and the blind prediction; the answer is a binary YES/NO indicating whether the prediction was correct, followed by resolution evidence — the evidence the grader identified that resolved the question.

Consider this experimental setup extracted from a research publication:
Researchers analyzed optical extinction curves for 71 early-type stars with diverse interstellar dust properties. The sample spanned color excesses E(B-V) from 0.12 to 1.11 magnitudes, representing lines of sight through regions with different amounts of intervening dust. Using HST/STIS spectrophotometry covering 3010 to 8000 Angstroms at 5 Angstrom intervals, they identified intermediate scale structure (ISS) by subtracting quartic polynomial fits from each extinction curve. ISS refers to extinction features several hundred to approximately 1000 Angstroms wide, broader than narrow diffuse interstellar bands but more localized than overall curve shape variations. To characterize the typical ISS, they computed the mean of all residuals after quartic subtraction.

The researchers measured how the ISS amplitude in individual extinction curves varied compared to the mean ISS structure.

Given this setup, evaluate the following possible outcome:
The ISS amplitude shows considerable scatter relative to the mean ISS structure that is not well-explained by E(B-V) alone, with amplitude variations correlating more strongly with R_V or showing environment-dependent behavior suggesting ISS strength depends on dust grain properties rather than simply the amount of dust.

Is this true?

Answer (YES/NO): YES